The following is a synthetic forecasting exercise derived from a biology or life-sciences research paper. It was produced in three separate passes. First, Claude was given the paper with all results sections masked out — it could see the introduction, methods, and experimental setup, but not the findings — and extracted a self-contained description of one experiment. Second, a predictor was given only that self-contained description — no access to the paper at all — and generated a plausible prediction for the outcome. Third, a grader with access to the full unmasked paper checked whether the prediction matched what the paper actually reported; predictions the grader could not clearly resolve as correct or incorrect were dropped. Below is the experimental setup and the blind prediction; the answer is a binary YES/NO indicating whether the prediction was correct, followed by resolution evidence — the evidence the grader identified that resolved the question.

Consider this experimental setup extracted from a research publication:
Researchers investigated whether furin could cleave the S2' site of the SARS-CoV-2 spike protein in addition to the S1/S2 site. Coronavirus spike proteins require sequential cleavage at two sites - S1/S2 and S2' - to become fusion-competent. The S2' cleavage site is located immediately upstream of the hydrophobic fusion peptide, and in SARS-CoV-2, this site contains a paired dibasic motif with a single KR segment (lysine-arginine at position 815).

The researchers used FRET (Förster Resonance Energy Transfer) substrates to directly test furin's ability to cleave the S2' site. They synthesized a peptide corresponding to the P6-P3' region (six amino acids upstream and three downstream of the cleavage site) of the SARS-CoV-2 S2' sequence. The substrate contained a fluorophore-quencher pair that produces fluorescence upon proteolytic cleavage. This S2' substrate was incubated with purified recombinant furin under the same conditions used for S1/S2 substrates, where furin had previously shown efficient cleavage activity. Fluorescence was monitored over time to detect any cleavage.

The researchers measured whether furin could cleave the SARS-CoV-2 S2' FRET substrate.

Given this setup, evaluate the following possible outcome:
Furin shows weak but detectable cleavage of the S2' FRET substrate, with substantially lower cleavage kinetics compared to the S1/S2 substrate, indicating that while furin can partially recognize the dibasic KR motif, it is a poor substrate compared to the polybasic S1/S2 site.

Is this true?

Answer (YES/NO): NO